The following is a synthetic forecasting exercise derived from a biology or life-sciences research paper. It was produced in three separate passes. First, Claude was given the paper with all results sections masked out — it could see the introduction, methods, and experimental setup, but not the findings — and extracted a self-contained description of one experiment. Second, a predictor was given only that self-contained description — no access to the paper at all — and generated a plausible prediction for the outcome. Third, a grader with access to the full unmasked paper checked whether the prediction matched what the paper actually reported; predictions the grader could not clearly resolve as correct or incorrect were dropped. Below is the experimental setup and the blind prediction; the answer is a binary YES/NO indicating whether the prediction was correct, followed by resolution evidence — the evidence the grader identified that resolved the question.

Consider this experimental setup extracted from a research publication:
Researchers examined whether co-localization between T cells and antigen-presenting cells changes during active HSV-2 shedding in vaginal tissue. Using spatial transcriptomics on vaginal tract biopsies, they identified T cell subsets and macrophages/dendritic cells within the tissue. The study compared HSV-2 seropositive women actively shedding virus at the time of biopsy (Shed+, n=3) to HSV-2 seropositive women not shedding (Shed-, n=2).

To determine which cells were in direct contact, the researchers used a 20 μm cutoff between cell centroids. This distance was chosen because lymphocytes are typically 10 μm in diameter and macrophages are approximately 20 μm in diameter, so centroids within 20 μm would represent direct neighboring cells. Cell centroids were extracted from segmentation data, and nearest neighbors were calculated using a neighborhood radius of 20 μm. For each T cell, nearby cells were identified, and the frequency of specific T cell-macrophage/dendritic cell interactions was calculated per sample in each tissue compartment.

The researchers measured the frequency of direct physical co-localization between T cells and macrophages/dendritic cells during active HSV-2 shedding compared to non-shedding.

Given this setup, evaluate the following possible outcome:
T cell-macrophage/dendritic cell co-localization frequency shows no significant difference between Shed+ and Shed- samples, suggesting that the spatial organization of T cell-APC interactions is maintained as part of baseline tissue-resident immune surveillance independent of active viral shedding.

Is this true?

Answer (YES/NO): NO